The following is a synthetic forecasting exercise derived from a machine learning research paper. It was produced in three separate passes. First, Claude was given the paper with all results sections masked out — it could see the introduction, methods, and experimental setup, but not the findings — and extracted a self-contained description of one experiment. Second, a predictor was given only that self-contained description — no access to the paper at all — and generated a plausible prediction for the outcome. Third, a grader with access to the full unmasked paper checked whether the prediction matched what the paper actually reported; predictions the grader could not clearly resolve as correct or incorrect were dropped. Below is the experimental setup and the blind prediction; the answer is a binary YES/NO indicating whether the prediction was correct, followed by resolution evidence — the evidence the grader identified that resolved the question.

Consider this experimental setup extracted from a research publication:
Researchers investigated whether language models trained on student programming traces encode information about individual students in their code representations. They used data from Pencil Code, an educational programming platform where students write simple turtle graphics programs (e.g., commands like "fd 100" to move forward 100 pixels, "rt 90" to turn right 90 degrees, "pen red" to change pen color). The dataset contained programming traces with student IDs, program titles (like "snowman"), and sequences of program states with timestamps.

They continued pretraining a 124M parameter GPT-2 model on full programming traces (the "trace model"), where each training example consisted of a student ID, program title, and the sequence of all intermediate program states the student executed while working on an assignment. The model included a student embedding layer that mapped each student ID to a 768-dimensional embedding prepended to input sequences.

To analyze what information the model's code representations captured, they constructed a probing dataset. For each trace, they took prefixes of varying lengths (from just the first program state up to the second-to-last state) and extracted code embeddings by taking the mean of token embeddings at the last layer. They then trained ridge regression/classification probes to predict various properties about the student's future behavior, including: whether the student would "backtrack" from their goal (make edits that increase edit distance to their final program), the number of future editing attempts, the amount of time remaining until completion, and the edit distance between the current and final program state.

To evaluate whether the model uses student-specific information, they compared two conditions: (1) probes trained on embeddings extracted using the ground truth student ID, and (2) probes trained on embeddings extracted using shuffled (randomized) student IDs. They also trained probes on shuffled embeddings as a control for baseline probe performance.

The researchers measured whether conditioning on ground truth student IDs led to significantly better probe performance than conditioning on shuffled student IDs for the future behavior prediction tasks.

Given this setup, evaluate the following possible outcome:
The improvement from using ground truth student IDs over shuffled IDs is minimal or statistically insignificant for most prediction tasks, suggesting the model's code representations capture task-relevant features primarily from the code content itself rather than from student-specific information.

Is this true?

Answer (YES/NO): NO